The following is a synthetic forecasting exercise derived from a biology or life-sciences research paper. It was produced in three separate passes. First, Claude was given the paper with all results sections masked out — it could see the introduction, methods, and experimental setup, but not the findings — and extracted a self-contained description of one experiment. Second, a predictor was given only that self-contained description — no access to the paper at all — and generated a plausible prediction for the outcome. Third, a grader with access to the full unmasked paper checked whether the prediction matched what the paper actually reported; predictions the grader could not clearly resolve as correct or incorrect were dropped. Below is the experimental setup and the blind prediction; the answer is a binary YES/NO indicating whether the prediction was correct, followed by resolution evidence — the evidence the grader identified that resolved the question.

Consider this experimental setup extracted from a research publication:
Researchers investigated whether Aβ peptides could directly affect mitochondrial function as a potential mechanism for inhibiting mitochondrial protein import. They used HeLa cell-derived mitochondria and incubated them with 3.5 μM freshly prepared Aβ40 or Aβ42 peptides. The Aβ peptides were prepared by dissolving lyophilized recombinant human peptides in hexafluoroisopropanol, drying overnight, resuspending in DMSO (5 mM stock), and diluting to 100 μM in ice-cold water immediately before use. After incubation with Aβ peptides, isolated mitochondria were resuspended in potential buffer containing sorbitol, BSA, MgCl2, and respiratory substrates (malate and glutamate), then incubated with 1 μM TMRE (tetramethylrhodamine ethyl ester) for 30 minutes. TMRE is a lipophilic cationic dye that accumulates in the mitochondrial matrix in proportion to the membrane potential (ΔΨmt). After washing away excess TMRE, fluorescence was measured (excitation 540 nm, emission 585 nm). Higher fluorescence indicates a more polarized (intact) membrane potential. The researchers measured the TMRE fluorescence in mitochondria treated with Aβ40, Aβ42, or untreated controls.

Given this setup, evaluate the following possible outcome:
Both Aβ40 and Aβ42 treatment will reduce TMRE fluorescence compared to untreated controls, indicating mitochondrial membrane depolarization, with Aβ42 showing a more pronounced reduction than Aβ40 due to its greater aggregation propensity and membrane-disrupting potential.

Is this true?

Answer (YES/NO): NO